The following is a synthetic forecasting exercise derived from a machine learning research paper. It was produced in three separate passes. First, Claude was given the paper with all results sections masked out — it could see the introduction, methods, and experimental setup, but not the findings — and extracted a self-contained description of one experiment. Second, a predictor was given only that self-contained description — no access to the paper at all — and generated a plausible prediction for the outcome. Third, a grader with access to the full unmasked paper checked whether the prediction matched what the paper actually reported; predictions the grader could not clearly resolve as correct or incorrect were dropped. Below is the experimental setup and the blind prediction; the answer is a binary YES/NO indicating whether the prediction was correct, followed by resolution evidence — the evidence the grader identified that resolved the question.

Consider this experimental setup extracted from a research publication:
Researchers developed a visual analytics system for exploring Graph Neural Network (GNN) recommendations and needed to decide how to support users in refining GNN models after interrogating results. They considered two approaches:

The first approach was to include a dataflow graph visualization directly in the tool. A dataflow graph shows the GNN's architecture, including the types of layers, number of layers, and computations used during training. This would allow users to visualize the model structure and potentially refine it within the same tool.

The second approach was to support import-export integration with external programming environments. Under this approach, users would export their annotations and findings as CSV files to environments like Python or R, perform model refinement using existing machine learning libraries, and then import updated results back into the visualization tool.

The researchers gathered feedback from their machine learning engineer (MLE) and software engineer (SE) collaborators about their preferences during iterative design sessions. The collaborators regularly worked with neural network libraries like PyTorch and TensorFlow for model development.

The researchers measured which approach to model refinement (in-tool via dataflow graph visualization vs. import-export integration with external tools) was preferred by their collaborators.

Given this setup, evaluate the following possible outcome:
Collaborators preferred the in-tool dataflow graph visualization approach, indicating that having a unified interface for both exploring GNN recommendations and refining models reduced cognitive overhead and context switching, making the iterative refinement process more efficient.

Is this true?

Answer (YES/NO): NO